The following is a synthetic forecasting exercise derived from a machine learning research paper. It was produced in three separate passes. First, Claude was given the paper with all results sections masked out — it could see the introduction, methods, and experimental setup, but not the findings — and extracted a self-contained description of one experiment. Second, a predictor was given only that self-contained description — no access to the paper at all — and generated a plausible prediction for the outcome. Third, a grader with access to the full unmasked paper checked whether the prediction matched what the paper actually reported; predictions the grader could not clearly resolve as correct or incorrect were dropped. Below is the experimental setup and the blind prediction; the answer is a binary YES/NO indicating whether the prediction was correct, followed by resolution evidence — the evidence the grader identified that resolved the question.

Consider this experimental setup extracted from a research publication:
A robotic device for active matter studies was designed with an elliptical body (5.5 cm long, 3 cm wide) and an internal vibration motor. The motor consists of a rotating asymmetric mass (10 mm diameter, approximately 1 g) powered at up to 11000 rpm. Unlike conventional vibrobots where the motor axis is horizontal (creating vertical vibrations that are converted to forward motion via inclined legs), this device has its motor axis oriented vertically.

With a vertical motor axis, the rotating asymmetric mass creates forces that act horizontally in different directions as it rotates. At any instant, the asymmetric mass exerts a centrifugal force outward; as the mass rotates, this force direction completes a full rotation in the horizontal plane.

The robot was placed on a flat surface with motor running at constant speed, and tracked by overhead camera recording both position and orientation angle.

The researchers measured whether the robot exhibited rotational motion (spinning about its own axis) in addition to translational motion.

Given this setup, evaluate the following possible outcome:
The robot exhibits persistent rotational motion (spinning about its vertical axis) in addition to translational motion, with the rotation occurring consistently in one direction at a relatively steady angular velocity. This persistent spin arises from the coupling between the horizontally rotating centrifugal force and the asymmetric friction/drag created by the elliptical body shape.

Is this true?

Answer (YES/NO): NO